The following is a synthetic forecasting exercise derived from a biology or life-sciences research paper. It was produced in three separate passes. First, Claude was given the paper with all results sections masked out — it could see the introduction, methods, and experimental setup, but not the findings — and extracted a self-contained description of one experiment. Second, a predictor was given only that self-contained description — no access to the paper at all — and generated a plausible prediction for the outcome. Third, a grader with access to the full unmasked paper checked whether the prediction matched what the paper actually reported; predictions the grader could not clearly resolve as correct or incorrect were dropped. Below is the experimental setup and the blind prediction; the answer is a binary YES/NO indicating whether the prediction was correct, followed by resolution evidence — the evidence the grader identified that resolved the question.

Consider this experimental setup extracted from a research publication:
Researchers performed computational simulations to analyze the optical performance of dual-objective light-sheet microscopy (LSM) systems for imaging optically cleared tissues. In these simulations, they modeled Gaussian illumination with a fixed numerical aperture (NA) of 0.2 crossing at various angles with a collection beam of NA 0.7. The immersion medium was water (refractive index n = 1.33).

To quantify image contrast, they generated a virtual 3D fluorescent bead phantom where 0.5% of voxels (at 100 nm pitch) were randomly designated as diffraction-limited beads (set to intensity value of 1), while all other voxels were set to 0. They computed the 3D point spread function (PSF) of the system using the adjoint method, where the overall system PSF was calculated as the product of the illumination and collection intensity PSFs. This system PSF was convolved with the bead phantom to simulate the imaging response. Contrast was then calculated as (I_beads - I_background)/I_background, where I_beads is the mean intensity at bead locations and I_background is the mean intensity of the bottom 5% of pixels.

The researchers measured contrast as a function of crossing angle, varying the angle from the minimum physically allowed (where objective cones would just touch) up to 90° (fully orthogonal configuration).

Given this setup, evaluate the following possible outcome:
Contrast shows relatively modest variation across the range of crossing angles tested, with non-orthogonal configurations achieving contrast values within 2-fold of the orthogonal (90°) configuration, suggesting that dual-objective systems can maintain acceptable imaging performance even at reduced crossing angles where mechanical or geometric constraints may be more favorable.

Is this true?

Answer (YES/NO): NO